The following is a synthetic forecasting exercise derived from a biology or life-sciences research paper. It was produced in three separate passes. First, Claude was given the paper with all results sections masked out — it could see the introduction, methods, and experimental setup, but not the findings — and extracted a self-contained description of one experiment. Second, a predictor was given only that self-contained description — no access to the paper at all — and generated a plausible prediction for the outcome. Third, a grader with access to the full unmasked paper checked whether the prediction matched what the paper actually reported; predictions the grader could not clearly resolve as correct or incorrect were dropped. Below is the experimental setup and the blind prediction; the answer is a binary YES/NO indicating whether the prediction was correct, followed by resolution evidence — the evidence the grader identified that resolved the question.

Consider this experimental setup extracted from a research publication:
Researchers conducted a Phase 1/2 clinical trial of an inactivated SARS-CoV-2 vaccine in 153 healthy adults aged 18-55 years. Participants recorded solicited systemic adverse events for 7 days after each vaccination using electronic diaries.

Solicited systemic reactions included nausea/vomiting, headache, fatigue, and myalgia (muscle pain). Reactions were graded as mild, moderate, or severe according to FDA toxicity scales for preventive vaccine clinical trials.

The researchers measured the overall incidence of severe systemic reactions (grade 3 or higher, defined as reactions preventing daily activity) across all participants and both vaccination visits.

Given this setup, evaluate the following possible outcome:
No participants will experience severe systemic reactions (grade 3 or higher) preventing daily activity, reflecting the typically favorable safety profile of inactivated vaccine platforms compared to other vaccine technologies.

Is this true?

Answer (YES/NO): NO